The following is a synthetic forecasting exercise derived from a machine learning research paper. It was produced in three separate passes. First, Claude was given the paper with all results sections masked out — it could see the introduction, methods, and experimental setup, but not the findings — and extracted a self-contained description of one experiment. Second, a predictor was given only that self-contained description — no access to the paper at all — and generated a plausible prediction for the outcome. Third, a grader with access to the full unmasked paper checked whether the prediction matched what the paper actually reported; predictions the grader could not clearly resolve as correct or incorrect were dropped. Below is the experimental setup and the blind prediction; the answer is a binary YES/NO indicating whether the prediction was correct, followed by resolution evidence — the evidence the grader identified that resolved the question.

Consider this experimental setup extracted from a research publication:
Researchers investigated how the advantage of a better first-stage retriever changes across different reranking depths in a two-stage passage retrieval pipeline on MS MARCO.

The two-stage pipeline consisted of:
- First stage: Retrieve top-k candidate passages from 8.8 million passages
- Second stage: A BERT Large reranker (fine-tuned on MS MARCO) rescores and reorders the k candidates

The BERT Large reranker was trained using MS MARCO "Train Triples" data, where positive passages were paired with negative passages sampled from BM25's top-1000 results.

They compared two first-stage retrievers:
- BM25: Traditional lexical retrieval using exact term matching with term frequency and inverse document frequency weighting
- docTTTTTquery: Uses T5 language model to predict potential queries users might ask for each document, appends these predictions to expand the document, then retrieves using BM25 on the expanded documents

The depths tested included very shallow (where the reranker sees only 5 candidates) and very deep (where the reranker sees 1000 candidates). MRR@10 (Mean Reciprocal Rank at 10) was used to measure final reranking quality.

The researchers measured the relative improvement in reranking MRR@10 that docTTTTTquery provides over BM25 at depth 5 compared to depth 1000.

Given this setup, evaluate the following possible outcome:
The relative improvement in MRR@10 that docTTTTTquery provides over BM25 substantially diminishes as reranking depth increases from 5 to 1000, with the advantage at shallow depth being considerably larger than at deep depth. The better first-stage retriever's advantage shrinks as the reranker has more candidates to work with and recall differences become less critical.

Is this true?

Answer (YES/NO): YES